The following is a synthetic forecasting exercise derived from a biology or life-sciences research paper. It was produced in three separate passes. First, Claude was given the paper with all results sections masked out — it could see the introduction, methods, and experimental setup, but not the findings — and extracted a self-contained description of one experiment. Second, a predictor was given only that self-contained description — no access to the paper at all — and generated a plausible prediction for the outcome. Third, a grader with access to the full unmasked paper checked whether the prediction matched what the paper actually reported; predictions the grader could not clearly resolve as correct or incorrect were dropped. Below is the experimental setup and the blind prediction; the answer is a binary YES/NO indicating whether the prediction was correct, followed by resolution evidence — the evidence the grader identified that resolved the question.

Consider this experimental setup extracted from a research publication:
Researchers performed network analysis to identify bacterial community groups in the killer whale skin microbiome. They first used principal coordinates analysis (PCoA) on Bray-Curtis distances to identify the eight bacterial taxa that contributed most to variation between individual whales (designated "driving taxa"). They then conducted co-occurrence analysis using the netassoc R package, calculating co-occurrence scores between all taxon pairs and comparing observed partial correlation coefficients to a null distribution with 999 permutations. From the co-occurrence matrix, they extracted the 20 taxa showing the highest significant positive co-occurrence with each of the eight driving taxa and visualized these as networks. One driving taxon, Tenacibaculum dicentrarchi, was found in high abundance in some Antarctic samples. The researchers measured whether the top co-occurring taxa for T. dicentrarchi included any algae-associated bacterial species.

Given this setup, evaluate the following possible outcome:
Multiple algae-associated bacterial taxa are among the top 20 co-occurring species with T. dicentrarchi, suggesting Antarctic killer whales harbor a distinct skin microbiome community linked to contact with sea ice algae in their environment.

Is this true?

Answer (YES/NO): YES